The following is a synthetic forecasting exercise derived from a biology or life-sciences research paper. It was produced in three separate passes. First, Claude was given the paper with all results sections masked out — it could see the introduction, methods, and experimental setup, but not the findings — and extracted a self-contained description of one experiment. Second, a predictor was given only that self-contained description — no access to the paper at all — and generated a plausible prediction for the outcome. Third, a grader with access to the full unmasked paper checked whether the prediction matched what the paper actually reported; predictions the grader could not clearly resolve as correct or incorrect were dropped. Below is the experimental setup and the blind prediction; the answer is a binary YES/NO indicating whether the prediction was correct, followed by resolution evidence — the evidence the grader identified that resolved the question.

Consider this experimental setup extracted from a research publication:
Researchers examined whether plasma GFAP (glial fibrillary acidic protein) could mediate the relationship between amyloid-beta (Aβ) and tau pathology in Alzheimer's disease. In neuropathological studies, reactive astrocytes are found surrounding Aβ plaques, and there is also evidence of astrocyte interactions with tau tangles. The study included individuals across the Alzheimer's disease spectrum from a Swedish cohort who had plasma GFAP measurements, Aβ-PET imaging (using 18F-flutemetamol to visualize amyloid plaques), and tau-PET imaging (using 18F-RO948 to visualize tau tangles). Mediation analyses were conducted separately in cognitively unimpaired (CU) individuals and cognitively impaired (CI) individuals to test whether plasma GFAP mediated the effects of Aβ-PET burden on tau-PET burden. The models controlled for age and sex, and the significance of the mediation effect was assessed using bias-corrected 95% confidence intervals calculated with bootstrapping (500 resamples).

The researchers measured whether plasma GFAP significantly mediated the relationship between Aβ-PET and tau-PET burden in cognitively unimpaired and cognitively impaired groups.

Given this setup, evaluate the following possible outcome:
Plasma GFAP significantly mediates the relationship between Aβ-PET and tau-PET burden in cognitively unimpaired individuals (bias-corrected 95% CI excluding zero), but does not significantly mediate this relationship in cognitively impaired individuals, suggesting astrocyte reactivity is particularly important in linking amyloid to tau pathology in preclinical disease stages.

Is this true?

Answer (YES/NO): NO